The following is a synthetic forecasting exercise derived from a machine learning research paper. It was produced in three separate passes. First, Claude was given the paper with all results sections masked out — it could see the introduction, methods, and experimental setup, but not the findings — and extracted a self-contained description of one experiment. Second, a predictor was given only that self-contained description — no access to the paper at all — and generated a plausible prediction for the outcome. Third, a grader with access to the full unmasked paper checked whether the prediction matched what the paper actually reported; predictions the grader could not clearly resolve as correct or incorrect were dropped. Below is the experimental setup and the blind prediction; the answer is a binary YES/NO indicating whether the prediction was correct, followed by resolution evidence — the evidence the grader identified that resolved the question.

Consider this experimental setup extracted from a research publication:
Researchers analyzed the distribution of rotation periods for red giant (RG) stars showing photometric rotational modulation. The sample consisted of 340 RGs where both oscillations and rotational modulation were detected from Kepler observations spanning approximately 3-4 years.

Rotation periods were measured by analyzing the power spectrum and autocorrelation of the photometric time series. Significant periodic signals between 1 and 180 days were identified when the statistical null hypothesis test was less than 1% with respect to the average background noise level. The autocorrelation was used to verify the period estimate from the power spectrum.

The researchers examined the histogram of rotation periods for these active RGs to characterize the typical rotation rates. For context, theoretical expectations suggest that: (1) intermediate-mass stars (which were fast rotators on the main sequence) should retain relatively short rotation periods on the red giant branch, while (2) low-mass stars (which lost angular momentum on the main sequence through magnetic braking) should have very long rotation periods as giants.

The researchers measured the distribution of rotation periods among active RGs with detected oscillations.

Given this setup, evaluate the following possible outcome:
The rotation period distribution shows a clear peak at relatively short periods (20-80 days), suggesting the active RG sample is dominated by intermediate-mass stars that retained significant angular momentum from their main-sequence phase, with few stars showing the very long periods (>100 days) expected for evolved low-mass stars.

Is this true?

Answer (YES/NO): NO